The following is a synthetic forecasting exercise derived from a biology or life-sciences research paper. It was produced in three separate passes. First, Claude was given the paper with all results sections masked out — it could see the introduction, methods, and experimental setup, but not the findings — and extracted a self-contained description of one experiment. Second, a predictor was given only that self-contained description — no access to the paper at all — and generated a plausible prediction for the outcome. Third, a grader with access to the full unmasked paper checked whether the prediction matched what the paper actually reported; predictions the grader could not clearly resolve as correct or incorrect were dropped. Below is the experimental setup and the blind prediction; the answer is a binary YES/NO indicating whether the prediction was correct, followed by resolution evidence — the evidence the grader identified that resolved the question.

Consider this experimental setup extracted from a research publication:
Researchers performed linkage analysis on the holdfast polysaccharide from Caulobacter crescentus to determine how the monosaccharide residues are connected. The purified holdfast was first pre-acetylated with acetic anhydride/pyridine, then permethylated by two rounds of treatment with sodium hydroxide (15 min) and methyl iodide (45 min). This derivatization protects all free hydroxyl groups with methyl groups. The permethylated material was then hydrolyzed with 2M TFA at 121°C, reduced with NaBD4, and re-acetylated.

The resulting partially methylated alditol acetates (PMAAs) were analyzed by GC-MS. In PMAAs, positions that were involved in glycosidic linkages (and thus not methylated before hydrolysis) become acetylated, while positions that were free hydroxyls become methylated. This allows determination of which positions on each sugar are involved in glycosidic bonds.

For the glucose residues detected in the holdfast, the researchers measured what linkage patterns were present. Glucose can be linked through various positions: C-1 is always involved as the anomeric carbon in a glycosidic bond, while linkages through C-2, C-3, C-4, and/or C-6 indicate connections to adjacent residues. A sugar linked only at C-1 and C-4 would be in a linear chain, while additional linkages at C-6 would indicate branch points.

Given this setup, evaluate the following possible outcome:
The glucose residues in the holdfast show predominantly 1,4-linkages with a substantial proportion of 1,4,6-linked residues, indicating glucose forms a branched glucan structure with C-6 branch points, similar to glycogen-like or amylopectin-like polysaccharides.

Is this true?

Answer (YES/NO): NO